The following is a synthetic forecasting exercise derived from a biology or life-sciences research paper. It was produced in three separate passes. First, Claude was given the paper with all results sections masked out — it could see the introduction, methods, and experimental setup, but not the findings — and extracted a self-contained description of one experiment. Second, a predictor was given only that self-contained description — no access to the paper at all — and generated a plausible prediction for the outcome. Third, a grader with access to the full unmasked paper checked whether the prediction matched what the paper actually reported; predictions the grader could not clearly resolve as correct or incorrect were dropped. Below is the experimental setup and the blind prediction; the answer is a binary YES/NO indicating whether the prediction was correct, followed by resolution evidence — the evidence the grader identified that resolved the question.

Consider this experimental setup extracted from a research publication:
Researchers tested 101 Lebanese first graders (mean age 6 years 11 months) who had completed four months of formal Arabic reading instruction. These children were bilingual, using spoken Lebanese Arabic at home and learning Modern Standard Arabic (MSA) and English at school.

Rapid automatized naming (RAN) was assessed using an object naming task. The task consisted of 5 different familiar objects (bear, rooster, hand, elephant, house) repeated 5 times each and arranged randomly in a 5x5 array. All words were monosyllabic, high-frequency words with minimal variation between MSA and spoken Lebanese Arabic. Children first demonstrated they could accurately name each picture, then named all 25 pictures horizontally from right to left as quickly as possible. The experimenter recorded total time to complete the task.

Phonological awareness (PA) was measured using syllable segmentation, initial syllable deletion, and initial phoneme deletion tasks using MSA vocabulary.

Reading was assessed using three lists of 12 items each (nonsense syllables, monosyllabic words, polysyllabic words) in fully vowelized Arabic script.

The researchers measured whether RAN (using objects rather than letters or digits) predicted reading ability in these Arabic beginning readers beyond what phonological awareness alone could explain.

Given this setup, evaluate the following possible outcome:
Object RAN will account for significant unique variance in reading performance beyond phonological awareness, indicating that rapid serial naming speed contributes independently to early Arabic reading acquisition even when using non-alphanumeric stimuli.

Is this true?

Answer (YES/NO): NO